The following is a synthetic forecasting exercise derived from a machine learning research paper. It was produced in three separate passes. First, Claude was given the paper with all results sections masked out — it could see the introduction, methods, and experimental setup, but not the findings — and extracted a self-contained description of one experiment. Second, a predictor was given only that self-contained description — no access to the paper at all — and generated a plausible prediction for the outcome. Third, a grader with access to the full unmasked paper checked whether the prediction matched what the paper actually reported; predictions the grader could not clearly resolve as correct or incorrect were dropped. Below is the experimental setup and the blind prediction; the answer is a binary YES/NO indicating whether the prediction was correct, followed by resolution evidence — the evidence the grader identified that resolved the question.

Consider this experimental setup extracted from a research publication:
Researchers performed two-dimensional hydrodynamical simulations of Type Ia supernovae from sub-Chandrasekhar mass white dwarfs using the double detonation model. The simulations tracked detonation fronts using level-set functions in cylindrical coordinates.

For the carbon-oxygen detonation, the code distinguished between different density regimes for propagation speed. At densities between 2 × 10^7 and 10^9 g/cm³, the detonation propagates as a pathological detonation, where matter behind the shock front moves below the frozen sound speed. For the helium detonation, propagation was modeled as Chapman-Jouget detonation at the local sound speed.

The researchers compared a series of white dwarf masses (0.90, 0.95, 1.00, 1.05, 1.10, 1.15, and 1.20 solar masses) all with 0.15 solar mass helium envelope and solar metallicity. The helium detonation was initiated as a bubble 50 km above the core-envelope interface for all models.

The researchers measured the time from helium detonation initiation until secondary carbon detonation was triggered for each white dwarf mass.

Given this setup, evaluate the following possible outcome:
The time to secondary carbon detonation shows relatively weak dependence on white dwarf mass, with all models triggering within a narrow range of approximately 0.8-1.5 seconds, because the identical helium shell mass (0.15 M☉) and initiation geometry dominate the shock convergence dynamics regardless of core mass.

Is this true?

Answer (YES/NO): NO